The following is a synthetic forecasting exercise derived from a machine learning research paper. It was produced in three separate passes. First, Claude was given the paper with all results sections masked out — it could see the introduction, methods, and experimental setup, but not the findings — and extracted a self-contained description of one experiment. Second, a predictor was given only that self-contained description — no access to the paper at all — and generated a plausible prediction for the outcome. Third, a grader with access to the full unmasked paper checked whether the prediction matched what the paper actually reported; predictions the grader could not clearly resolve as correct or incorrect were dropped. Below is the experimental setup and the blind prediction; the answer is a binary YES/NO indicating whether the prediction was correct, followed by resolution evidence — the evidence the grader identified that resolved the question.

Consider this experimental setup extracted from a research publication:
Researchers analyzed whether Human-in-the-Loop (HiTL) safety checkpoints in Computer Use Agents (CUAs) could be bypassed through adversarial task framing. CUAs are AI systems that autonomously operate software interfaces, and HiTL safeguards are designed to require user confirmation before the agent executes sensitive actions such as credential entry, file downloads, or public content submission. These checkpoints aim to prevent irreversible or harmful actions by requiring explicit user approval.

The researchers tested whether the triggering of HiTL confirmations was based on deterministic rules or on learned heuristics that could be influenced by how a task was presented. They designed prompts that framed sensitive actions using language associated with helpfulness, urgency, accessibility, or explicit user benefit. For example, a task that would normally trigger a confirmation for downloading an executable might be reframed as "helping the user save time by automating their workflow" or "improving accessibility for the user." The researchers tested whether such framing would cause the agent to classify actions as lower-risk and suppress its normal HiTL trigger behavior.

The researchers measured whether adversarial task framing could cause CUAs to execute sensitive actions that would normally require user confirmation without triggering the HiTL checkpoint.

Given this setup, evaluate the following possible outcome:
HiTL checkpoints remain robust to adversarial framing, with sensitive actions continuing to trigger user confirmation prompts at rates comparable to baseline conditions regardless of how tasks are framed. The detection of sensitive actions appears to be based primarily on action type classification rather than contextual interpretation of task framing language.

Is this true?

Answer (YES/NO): NO